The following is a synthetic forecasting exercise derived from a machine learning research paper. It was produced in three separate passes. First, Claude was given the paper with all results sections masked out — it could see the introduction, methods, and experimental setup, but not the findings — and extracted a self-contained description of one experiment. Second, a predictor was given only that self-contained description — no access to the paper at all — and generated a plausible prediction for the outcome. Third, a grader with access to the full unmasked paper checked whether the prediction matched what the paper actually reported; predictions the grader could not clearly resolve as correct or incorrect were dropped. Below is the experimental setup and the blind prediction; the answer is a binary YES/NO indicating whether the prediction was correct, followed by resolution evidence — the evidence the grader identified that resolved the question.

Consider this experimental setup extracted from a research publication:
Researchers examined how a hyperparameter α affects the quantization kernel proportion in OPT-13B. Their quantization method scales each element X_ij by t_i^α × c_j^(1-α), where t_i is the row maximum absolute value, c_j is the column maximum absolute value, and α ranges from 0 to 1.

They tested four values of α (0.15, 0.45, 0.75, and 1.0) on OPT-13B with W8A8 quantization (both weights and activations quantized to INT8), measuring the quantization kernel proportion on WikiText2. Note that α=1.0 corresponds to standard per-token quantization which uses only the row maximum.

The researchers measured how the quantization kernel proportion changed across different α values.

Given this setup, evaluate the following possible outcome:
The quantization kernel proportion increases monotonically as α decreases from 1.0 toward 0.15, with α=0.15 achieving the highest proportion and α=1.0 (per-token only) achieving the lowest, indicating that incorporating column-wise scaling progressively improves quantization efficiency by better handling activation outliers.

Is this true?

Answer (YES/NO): NO